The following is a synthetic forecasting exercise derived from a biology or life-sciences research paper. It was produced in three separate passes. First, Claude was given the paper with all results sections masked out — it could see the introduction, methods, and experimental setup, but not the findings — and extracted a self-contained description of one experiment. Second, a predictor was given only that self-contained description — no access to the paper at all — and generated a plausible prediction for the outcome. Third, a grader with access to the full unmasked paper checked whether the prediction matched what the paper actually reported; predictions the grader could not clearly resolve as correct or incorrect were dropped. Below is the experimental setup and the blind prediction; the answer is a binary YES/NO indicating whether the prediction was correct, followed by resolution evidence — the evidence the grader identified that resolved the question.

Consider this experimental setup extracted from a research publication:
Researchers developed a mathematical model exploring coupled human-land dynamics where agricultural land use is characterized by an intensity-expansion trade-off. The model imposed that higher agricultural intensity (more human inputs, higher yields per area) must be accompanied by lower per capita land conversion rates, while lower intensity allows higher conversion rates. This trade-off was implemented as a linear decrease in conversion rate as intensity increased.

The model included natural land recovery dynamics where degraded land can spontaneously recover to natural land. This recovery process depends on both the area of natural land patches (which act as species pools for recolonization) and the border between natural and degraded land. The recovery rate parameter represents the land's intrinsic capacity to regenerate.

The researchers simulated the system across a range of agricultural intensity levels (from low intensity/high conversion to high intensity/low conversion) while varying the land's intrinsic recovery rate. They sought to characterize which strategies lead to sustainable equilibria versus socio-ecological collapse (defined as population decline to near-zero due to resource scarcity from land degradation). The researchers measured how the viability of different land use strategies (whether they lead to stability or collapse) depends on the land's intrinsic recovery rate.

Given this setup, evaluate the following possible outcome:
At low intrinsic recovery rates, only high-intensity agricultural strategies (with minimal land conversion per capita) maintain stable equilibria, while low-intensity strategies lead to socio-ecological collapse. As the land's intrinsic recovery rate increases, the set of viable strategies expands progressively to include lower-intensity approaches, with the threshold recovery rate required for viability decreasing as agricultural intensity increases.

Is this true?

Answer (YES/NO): NO